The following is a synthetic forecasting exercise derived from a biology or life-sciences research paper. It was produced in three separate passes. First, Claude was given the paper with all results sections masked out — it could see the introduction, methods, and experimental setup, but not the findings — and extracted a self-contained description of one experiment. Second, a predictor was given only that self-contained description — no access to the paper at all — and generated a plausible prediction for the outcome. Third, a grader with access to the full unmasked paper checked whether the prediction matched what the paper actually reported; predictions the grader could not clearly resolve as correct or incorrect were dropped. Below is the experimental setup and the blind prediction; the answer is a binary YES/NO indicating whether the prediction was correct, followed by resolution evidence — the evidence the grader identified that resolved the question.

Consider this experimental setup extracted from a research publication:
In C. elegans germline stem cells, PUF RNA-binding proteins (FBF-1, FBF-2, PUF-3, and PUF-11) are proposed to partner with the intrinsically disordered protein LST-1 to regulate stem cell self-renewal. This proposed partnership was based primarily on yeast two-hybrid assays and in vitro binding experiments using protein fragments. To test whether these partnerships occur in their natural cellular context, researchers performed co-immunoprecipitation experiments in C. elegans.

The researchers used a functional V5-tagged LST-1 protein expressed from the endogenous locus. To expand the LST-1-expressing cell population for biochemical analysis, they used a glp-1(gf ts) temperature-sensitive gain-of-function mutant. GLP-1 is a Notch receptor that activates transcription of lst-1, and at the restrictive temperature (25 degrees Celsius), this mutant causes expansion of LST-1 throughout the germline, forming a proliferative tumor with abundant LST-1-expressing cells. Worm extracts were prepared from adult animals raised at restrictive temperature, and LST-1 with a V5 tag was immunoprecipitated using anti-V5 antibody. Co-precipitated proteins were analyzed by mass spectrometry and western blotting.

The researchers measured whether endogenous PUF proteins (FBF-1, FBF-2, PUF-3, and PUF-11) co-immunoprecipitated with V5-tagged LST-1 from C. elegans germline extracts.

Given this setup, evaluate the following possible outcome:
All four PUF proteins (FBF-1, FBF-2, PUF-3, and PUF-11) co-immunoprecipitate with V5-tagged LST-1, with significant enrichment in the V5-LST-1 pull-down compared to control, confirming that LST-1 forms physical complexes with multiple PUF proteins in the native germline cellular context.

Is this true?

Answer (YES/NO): NO